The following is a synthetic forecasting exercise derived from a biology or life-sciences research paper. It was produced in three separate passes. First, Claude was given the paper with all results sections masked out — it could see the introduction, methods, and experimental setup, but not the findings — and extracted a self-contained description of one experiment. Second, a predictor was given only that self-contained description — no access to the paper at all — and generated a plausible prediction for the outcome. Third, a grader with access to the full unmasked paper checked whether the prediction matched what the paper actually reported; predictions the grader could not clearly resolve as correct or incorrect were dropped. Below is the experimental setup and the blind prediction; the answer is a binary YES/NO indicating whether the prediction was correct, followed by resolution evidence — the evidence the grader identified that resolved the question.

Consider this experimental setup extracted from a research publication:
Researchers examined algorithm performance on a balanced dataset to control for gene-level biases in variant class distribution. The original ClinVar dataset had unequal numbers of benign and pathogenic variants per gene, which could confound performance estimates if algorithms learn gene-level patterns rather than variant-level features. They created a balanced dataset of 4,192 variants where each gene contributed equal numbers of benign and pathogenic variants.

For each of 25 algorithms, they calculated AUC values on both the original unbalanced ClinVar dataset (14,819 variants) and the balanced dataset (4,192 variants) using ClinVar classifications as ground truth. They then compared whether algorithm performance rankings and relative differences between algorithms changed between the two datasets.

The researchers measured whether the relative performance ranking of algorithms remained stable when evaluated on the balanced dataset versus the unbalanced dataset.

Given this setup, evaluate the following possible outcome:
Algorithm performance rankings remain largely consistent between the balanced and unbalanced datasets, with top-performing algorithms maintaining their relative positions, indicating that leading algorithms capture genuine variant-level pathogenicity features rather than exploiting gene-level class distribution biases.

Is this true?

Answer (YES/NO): NO